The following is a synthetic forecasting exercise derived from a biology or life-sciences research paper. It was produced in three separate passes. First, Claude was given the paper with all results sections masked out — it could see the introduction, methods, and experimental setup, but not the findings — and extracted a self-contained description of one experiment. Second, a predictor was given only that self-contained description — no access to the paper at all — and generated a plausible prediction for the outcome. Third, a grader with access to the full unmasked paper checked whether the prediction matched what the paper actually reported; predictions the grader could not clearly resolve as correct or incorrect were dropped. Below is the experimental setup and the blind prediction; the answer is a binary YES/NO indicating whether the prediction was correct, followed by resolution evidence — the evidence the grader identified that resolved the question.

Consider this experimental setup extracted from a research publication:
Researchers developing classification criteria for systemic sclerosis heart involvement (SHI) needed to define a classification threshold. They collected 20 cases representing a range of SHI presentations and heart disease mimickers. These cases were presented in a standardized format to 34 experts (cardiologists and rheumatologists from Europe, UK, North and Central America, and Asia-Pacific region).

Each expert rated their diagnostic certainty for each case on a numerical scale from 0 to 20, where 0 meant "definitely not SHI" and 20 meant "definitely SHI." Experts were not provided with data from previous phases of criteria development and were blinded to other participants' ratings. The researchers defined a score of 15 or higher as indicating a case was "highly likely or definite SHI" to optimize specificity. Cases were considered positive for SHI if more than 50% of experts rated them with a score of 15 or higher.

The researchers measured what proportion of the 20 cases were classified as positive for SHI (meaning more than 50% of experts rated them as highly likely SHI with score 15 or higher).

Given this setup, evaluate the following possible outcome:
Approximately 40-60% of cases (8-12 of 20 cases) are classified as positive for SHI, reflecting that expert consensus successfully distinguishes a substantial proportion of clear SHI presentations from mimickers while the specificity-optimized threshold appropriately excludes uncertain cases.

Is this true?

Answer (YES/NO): NO